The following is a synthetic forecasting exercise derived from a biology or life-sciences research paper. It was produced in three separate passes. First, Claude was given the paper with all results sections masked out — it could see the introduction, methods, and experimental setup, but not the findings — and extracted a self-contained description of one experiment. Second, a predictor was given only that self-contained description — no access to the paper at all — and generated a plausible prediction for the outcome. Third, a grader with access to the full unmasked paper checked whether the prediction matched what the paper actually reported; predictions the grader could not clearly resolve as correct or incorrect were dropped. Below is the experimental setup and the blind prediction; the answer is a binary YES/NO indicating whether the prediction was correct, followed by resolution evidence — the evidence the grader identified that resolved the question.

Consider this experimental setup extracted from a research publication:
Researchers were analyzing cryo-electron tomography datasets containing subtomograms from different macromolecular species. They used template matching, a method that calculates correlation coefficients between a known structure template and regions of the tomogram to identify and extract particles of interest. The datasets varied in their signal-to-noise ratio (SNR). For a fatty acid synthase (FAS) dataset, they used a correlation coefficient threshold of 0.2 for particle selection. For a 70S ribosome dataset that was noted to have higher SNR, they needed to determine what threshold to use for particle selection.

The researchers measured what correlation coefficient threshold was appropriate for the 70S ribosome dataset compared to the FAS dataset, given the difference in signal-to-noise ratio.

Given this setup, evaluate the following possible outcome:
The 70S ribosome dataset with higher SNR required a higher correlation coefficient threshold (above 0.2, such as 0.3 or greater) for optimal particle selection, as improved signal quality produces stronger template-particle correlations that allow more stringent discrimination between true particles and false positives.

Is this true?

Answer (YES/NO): YES